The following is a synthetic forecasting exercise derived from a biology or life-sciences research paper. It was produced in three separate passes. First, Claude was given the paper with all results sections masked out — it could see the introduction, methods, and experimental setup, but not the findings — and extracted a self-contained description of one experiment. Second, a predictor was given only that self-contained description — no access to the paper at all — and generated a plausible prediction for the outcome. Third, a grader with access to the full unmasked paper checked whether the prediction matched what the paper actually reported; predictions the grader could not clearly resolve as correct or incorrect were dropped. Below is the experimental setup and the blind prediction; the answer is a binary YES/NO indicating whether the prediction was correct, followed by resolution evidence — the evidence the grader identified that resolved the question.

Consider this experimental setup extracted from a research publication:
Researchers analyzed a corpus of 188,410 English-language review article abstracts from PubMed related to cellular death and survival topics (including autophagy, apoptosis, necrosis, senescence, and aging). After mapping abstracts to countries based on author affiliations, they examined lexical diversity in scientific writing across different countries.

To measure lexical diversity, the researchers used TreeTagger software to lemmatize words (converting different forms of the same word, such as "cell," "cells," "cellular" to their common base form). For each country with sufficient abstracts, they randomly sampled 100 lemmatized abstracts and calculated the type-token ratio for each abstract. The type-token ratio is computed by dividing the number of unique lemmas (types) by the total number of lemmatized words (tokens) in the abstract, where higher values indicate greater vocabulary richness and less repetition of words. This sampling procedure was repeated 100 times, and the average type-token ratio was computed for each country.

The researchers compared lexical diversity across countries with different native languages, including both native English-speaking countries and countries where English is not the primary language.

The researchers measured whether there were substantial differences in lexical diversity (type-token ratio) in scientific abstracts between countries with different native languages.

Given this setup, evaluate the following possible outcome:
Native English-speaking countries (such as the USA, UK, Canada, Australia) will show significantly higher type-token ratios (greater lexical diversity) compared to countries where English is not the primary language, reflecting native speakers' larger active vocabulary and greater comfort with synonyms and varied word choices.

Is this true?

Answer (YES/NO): NO